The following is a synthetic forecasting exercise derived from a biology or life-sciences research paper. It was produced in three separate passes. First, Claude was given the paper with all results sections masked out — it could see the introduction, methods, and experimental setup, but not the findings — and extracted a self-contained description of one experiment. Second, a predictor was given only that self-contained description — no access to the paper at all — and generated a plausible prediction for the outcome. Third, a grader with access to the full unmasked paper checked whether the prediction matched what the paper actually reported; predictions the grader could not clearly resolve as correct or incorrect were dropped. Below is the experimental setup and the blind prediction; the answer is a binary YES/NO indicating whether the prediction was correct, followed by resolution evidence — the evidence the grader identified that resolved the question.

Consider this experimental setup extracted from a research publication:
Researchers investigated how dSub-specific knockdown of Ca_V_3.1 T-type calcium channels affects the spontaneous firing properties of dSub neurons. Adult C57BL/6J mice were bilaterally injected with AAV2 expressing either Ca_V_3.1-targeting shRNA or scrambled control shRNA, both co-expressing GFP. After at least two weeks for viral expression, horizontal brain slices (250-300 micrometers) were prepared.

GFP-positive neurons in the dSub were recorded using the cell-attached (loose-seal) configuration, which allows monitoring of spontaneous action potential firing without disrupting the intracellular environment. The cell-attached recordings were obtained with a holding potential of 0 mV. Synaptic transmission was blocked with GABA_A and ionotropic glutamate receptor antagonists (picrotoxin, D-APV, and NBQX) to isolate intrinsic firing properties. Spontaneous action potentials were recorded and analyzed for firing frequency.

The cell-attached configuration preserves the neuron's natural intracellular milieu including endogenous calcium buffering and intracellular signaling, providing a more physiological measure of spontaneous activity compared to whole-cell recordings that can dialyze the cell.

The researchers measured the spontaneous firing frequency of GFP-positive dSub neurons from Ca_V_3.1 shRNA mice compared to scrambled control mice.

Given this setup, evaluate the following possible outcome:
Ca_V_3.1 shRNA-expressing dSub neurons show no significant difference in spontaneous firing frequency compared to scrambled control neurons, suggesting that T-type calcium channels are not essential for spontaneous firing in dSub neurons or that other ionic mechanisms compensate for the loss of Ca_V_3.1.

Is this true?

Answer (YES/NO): NO